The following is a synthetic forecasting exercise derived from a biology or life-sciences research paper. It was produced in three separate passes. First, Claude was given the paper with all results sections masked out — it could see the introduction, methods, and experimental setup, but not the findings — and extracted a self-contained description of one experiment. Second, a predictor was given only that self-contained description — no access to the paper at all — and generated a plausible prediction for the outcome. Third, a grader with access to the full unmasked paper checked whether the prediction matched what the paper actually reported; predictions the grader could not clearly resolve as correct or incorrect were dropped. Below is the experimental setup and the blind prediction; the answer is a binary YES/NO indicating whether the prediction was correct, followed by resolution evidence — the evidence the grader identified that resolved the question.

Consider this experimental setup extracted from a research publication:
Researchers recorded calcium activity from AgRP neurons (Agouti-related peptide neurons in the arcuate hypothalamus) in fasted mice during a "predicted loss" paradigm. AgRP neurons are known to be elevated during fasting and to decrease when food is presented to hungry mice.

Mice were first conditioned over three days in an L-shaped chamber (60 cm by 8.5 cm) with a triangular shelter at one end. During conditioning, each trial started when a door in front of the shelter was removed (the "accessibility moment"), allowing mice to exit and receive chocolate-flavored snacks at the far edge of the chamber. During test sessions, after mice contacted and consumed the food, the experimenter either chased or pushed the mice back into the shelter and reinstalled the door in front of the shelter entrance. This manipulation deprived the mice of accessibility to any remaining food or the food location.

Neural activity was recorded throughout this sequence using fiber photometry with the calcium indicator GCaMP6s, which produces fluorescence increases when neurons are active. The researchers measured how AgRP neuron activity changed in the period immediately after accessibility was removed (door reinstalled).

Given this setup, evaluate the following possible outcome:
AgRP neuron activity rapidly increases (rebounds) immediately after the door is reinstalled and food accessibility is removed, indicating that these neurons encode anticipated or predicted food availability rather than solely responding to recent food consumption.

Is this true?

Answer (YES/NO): YES